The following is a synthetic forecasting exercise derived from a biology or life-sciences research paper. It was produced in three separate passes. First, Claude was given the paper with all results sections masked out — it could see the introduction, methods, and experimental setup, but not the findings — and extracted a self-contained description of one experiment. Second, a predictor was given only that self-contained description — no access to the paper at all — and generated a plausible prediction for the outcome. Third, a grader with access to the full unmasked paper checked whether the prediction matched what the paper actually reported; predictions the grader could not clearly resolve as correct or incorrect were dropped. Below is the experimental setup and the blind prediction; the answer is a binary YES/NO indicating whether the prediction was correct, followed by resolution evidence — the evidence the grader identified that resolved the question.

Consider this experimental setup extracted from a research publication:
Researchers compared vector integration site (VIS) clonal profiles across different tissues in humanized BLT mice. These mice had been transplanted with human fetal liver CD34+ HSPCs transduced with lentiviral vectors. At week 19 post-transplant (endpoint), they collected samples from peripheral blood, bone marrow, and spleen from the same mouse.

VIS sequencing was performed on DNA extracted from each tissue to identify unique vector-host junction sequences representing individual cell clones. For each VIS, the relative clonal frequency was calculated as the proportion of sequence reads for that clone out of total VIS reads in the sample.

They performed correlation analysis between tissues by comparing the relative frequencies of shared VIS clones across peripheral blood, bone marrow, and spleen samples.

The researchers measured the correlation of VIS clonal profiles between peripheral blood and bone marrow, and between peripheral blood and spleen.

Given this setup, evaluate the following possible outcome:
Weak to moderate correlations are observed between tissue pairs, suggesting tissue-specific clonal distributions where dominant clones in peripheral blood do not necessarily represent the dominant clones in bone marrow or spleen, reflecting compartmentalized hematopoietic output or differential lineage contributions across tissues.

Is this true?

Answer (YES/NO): NO